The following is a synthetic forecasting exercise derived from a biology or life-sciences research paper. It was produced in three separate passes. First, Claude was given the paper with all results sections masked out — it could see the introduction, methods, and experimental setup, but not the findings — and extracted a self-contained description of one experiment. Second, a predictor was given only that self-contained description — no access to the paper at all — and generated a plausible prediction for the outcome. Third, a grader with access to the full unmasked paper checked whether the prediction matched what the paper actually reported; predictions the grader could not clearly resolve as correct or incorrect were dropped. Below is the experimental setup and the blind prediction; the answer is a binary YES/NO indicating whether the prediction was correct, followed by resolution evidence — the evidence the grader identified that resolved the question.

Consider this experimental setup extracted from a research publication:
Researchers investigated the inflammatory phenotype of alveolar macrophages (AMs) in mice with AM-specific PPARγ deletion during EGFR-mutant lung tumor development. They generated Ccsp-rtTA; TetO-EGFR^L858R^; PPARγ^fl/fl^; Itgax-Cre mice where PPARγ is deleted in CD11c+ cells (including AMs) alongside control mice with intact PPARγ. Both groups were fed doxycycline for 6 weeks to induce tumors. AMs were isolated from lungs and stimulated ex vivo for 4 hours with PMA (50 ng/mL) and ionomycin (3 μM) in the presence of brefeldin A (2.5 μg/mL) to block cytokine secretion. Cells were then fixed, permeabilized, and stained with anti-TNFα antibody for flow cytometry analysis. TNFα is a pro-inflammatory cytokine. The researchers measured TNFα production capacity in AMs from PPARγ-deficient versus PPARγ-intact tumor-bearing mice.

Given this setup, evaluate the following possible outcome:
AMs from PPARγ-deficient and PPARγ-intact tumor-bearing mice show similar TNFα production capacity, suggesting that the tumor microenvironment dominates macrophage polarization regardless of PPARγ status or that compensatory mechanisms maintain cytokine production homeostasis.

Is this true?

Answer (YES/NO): NO